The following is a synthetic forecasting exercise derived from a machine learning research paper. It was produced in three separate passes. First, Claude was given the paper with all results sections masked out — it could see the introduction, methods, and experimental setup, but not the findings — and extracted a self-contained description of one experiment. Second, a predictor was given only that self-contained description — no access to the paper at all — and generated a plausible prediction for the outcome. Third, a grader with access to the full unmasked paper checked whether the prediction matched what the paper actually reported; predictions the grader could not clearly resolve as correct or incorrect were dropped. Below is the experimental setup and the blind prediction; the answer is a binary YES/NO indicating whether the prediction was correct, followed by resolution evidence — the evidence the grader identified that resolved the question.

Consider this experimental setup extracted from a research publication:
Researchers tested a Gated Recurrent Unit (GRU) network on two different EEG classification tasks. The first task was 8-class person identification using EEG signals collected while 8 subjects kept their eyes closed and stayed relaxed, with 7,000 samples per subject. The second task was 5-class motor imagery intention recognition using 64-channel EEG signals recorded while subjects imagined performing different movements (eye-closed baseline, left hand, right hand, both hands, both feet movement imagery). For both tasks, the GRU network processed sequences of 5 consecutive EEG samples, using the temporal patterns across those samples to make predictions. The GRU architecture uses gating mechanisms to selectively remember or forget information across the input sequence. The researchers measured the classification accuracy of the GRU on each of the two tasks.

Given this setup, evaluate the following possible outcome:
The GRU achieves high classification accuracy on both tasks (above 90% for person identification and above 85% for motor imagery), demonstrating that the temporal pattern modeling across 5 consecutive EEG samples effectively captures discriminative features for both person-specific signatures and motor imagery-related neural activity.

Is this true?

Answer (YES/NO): NO